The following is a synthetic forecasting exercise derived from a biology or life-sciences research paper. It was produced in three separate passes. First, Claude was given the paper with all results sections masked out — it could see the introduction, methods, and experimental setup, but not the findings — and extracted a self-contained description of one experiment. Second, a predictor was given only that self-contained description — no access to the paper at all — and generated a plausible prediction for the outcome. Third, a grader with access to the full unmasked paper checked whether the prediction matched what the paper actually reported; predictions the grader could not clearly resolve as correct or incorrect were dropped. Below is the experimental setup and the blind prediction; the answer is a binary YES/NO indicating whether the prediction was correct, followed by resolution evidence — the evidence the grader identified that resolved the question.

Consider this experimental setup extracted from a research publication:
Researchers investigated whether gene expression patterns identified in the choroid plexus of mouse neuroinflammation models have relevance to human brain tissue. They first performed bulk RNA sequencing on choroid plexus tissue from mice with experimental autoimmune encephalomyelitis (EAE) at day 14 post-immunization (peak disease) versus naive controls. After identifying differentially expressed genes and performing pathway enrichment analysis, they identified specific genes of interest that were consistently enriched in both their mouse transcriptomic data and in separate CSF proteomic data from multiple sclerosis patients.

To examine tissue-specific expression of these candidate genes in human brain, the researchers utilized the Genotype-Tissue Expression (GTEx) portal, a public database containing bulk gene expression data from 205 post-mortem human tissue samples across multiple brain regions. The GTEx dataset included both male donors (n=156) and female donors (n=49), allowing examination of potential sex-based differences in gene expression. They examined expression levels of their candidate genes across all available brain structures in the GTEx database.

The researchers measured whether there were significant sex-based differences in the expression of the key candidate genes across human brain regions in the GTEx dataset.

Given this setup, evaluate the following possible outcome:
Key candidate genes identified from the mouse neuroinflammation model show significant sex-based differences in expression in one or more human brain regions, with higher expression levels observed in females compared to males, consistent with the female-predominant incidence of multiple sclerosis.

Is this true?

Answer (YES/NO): NO